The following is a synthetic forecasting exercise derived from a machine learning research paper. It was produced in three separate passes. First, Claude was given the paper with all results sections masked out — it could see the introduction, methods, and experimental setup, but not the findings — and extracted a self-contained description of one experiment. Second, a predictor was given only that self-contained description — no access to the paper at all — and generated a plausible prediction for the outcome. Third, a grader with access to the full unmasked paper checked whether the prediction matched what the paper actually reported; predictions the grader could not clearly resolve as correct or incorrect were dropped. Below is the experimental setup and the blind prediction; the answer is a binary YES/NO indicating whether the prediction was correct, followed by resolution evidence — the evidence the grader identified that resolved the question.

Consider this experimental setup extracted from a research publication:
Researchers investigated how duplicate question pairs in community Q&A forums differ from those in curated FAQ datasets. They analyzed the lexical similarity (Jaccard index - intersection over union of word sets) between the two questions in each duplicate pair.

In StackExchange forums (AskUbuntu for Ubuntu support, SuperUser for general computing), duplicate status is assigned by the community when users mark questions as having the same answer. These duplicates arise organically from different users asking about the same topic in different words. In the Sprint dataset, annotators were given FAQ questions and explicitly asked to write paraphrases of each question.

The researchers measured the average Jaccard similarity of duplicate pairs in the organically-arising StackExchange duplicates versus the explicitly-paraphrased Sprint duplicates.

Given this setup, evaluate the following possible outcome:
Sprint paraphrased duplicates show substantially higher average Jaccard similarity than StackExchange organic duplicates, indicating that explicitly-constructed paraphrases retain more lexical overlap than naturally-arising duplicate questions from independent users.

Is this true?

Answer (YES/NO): YES